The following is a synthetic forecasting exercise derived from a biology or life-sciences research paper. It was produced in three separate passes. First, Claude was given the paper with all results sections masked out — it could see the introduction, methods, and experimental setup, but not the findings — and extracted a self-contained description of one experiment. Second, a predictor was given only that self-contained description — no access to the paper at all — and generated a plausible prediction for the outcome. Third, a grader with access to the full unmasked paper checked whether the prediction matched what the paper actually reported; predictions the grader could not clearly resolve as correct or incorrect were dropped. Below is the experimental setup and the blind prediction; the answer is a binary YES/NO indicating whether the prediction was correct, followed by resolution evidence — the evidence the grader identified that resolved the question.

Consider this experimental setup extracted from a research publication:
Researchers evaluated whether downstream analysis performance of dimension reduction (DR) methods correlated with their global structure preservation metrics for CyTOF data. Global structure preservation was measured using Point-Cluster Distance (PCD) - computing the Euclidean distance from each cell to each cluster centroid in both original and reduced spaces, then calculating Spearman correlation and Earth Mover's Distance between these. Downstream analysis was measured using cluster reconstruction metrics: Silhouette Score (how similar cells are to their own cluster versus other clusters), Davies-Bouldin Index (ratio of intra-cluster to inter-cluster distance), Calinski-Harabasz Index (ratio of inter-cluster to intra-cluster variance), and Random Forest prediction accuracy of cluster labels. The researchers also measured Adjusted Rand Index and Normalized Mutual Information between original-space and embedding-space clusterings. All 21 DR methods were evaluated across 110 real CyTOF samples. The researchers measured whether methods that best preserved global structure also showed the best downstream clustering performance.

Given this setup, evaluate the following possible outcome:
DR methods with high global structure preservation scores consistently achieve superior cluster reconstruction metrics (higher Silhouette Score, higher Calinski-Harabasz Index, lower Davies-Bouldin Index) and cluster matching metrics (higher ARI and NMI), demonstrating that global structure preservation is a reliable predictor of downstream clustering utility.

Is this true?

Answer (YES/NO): NO